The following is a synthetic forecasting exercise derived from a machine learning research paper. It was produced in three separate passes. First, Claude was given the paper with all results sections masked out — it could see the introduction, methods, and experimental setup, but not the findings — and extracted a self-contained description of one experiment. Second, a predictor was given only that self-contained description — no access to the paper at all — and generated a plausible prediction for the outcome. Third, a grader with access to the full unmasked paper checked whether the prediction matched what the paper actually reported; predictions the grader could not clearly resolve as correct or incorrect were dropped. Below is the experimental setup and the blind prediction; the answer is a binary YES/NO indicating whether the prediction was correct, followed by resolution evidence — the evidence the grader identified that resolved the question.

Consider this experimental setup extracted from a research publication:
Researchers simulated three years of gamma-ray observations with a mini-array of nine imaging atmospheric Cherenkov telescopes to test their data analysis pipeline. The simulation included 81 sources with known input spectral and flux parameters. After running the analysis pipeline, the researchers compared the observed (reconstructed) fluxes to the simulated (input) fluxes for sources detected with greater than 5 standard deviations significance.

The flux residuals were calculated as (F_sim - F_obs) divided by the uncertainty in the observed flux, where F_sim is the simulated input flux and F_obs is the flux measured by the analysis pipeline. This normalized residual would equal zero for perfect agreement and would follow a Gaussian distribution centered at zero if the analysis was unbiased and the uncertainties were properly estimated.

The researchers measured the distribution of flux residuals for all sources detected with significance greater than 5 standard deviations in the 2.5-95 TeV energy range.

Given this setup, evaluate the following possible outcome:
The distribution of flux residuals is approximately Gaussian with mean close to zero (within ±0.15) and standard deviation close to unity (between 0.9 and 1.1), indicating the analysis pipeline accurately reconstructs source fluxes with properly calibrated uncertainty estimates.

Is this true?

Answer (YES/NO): NO